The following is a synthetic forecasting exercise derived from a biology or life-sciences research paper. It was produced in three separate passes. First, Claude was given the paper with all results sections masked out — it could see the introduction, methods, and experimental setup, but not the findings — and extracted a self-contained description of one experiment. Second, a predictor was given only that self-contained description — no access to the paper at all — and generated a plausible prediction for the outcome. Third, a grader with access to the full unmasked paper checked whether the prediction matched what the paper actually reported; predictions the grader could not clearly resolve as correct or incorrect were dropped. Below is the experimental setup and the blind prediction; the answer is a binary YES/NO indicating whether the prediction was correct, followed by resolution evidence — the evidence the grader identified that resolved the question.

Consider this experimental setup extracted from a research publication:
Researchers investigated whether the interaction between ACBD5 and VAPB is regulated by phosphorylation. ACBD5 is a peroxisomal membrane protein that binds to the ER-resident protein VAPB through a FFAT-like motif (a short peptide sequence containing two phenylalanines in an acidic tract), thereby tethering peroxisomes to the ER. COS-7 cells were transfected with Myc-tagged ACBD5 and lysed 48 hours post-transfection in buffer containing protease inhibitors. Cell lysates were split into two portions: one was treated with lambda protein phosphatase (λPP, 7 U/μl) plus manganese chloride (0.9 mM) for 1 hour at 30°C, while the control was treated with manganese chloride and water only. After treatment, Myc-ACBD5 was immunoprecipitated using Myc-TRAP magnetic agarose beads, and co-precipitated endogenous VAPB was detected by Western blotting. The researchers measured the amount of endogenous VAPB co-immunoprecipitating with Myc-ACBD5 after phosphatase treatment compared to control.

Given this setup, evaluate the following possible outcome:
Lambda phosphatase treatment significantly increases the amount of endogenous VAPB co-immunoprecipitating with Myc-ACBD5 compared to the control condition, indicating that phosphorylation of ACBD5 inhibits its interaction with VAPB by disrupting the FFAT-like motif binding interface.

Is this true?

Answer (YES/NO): NO